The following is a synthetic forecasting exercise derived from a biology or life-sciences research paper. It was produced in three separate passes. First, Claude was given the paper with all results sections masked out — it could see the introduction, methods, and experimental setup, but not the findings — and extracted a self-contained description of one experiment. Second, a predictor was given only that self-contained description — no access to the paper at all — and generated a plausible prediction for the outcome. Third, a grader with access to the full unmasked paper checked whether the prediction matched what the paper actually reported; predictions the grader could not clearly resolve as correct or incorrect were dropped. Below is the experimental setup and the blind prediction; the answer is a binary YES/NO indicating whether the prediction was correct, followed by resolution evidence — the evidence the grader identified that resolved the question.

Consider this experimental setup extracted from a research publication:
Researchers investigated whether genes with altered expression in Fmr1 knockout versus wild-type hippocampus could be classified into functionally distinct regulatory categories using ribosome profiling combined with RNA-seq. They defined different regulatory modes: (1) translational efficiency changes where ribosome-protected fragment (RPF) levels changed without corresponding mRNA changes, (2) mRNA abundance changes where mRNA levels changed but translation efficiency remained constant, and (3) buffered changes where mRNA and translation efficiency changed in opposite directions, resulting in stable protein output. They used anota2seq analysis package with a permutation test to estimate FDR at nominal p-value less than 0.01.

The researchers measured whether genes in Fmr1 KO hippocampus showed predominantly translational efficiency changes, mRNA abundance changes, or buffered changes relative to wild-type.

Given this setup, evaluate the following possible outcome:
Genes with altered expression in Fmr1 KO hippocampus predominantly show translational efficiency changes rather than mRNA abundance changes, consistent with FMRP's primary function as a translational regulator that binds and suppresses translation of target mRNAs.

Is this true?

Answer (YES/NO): NO